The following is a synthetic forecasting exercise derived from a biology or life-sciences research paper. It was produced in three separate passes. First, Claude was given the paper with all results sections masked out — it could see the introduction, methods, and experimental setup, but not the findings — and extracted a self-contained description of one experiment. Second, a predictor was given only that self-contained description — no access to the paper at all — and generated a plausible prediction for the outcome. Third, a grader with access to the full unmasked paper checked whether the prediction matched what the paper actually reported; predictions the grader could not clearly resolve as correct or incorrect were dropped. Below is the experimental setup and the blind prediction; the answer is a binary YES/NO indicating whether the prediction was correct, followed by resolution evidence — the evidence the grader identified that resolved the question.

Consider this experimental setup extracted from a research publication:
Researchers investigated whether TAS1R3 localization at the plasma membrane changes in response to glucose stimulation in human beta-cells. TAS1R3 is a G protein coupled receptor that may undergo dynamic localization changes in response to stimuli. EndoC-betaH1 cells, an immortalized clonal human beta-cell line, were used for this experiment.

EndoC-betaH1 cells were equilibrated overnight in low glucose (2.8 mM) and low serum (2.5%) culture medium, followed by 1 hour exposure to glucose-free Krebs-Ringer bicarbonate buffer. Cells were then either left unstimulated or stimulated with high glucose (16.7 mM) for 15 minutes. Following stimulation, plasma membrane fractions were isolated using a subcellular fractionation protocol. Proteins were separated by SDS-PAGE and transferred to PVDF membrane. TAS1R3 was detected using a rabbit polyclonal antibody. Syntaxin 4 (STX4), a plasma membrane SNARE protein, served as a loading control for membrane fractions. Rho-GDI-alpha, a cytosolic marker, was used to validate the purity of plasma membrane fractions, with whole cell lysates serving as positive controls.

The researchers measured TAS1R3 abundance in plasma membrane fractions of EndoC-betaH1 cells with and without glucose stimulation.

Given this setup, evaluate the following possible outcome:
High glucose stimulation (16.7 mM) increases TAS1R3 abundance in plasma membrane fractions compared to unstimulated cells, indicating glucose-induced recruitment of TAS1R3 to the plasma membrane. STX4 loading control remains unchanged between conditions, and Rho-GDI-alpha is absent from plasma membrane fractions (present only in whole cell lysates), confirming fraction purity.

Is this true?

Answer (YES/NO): NO